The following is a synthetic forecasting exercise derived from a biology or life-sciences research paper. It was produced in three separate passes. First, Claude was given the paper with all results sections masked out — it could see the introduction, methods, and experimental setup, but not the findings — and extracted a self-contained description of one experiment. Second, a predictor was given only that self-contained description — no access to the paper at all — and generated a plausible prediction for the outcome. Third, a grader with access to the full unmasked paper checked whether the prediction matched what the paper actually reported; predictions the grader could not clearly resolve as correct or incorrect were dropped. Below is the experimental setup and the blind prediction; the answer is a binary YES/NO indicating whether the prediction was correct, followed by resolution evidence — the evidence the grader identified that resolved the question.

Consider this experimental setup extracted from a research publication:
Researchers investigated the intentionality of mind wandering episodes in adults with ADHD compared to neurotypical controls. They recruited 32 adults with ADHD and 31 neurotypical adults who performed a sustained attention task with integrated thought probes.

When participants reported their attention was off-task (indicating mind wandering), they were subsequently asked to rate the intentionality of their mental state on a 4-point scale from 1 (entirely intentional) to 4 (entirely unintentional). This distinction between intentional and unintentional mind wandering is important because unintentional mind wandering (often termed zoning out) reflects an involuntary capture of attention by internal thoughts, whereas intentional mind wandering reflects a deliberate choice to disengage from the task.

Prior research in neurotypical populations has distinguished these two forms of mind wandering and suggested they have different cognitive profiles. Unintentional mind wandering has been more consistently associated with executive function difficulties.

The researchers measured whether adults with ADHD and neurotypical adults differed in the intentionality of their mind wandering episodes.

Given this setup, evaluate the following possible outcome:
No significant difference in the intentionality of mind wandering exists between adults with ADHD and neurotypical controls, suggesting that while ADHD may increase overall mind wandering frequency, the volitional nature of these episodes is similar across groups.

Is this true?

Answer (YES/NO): NO